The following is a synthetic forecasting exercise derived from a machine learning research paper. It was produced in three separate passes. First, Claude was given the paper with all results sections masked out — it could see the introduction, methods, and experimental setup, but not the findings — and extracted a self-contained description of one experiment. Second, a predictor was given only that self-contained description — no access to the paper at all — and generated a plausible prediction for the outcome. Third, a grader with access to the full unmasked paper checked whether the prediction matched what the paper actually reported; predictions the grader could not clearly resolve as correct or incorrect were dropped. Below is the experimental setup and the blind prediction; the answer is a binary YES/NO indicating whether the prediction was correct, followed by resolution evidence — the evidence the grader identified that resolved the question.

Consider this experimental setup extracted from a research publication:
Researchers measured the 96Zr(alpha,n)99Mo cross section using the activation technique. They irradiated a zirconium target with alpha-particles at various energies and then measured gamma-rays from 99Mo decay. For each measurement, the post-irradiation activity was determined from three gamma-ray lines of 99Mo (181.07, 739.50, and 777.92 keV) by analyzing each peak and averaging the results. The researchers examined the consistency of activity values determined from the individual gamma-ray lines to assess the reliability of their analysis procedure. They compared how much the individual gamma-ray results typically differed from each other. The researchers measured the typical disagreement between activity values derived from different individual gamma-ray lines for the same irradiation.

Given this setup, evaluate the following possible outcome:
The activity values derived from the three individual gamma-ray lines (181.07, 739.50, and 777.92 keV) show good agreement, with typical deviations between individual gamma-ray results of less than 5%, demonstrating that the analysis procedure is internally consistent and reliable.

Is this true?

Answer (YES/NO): NO